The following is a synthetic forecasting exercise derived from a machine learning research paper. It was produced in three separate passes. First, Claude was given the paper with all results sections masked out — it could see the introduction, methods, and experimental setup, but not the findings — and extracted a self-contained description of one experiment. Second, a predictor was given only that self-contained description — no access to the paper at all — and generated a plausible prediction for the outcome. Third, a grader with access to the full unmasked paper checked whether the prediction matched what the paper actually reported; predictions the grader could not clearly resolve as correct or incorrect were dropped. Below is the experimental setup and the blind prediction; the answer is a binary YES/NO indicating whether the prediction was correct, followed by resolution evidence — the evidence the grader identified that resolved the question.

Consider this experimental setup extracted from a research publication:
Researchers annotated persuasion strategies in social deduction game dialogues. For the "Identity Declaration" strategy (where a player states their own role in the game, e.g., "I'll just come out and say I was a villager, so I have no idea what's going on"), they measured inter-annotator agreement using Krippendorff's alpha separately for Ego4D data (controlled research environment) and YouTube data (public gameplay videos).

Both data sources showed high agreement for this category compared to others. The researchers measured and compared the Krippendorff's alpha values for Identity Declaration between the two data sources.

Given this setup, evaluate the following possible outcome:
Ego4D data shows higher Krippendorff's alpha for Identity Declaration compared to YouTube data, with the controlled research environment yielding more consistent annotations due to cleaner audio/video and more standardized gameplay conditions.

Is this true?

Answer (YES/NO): YES